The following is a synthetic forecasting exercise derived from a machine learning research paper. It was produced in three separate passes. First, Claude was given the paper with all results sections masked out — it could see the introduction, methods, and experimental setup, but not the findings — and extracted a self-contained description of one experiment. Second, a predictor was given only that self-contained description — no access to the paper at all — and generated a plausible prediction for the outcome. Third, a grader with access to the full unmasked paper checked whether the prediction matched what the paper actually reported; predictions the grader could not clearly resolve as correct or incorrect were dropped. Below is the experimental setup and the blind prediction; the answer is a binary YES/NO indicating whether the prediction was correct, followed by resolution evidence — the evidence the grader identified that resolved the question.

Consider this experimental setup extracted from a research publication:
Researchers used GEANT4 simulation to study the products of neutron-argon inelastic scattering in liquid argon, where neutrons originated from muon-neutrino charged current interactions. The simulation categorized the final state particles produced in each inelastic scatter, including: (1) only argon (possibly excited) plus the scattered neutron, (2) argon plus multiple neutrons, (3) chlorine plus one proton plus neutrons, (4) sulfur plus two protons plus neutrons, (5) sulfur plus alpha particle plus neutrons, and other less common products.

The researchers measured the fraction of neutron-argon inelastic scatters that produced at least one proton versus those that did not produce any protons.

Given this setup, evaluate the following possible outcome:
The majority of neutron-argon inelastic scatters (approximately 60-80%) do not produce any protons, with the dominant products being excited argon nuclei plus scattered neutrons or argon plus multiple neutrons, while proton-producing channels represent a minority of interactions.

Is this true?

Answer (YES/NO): NO